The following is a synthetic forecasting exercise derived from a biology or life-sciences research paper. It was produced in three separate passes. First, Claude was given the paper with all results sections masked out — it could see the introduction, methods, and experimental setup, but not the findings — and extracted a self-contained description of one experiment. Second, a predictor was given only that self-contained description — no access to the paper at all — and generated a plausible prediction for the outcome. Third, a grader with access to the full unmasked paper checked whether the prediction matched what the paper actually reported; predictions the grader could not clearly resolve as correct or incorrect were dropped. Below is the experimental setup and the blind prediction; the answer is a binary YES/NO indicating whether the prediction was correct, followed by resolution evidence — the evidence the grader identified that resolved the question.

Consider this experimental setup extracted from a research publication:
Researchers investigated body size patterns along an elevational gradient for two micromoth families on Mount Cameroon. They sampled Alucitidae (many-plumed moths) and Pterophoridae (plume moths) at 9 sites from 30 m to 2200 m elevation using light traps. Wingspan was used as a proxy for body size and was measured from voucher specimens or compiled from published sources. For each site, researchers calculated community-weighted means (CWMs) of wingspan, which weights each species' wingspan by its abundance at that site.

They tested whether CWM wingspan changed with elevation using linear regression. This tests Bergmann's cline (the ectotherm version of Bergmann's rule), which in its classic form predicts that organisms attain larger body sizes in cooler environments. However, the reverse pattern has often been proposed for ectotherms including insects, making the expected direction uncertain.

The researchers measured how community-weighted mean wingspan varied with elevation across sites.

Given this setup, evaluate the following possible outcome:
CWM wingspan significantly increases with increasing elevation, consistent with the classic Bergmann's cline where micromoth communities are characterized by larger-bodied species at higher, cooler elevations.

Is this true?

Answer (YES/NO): YES